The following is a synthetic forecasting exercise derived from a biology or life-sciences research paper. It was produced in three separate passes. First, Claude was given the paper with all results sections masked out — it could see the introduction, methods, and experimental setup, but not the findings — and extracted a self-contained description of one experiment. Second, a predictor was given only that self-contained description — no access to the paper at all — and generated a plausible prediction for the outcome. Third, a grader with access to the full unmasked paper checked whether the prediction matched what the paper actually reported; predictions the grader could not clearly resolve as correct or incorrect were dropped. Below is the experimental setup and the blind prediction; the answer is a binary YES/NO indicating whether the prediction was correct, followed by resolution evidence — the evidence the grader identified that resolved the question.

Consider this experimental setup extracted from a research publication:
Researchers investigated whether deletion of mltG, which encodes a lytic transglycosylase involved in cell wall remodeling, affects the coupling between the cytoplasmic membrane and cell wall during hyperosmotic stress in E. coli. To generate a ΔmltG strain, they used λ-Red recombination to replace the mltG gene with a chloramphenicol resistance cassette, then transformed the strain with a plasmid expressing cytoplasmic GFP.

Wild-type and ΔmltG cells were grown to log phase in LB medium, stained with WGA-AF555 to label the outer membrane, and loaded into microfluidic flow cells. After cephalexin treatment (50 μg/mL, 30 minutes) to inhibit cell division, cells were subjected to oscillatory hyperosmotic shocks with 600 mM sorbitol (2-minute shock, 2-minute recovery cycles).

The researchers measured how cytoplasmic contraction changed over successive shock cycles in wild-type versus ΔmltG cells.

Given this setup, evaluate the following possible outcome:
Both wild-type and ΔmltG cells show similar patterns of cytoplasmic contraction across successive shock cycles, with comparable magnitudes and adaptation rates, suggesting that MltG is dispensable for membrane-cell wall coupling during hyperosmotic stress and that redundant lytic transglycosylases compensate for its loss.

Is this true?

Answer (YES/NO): NO